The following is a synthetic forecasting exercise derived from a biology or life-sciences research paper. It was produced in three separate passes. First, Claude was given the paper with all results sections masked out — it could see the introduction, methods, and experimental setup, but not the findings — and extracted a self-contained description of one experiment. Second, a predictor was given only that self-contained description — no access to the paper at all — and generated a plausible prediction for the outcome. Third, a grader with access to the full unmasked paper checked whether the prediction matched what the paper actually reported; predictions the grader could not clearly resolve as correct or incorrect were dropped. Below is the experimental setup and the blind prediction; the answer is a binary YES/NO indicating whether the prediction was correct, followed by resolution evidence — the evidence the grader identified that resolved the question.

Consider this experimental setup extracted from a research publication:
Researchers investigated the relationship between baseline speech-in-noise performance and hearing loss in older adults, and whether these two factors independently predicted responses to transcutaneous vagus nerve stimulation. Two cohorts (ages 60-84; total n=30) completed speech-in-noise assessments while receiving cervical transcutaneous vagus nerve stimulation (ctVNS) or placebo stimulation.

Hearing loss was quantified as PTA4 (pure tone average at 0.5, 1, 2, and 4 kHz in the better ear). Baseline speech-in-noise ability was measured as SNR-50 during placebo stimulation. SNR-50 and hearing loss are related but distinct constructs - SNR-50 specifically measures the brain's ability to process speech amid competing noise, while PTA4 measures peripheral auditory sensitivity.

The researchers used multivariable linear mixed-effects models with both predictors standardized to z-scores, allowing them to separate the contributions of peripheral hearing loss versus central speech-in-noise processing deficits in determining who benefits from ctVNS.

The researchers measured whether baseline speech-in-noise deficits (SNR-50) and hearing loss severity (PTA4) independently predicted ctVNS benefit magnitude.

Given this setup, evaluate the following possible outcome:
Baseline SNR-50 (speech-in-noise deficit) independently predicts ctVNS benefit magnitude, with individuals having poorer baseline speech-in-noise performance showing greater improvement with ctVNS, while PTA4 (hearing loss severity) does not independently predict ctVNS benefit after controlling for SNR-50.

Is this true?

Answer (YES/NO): YES